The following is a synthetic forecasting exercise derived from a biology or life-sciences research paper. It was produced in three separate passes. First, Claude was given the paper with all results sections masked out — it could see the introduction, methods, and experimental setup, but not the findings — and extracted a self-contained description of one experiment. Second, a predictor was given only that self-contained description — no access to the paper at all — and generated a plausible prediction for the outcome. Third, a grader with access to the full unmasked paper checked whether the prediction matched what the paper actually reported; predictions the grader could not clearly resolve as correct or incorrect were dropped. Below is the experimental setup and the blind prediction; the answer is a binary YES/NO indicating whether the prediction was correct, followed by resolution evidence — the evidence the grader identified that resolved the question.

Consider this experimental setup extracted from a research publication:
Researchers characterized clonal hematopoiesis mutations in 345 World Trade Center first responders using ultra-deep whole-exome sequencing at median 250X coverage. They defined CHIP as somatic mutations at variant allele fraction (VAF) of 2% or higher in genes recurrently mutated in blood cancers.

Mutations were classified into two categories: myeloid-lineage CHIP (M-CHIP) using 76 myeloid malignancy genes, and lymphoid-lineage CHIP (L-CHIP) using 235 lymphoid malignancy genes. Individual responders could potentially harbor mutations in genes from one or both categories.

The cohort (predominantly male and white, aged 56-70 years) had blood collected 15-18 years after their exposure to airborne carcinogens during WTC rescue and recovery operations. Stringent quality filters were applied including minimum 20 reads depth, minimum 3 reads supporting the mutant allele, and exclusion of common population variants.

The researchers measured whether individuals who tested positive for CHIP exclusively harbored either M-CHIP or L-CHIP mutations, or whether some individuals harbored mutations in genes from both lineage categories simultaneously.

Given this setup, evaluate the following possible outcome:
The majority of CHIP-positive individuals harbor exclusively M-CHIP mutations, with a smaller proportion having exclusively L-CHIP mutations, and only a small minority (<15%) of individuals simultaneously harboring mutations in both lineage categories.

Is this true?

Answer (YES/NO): NO